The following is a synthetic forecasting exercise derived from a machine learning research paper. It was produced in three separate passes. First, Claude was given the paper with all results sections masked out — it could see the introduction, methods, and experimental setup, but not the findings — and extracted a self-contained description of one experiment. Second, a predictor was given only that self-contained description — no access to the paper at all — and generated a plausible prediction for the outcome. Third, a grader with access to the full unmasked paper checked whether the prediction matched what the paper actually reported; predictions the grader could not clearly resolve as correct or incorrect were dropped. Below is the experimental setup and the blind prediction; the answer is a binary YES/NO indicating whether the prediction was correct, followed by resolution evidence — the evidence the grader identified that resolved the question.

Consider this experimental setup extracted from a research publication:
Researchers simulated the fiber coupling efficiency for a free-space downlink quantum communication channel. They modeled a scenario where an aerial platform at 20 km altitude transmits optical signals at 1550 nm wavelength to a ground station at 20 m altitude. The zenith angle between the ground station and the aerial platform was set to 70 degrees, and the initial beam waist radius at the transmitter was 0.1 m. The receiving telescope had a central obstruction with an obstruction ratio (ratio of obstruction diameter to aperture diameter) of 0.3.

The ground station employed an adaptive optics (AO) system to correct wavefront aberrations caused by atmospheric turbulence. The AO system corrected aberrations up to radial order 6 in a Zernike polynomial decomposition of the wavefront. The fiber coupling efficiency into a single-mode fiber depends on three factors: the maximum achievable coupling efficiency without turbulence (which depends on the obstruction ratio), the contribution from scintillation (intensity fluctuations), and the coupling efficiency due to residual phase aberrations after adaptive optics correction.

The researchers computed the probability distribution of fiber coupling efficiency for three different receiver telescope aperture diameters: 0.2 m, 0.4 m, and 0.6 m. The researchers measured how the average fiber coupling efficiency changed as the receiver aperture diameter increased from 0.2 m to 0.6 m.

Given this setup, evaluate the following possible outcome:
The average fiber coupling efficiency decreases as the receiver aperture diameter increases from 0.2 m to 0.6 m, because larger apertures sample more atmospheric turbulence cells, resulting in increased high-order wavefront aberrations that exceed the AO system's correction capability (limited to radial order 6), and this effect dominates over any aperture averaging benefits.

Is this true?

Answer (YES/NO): YES